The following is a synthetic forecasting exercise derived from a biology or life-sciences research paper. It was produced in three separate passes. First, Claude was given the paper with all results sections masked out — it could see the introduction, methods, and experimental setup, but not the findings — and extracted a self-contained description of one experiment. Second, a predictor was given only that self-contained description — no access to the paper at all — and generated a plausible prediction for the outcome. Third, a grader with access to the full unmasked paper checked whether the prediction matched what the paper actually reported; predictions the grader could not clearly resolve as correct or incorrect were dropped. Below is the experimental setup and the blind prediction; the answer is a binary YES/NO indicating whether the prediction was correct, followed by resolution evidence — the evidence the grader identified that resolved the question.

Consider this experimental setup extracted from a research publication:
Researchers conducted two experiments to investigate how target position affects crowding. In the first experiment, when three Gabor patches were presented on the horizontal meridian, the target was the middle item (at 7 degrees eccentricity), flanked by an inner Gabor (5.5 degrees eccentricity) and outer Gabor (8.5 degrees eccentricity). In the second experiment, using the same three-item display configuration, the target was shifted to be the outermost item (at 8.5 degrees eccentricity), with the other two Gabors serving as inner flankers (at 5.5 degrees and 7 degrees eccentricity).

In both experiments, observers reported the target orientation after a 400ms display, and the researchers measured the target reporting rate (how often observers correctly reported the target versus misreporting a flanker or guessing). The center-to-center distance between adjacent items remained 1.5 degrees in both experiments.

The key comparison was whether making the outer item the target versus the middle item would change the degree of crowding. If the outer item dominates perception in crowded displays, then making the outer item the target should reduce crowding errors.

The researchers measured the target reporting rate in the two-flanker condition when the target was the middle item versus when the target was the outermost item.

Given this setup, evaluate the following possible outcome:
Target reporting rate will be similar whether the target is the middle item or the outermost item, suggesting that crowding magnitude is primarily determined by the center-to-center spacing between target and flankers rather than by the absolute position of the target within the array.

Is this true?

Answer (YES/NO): NO